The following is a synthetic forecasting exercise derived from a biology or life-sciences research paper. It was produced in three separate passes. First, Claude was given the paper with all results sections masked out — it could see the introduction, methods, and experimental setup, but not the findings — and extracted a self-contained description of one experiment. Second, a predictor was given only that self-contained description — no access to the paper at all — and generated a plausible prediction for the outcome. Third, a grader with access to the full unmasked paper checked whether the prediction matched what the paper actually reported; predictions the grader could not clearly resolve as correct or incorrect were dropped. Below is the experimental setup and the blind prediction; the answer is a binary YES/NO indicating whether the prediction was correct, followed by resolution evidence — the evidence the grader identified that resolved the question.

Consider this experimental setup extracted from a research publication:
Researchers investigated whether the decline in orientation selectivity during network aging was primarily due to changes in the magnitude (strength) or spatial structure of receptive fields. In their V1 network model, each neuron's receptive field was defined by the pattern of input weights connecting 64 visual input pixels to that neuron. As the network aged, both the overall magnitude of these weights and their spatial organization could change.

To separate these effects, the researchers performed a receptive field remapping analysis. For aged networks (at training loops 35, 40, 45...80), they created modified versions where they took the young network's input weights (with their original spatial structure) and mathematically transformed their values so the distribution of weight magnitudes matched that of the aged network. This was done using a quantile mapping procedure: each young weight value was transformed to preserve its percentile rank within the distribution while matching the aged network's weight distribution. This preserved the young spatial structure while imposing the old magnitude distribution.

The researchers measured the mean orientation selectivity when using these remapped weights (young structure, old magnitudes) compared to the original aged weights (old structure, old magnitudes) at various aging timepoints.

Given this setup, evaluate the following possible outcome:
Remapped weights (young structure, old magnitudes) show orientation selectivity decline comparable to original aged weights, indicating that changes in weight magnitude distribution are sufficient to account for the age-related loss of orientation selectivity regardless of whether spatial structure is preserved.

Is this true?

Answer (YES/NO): NO